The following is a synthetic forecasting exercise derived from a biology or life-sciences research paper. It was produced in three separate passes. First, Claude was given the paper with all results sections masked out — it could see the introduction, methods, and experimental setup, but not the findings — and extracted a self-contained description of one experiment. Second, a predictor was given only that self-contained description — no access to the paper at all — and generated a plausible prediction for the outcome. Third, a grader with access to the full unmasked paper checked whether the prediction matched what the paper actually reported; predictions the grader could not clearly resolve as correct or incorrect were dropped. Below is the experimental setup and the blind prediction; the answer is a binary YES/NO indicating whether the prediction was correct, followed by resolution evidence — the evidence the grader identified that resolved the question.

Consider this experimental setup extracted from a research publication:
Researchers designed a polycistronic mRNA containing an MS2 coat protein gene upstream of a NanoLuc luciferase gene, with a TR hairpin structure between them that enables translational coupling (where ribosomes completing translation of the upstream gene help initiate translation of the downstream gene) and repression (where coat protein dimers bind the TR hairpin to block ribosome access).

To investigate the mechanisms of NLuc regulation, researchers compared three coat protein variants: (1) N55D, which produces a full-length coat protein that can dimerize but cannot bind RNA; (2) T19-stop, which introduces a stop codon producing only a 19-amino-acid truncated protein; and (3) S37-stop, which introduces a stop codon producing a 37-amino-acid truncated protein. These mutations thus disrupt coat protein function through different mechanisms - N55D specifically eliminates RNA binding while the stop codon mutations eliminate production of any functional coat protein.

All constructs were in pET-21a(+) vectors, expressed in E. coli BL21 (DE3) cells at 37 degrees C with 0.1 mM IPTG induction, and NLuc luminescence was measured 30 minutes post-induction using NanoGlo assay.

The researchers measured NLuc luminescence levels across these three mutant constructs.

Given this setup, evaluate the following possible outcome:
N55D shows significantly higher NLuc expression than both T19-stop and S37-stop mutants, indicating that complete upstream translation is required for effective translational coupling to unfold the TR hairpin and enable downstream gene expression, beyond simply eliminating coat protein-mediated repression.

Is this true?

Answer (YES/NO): NO